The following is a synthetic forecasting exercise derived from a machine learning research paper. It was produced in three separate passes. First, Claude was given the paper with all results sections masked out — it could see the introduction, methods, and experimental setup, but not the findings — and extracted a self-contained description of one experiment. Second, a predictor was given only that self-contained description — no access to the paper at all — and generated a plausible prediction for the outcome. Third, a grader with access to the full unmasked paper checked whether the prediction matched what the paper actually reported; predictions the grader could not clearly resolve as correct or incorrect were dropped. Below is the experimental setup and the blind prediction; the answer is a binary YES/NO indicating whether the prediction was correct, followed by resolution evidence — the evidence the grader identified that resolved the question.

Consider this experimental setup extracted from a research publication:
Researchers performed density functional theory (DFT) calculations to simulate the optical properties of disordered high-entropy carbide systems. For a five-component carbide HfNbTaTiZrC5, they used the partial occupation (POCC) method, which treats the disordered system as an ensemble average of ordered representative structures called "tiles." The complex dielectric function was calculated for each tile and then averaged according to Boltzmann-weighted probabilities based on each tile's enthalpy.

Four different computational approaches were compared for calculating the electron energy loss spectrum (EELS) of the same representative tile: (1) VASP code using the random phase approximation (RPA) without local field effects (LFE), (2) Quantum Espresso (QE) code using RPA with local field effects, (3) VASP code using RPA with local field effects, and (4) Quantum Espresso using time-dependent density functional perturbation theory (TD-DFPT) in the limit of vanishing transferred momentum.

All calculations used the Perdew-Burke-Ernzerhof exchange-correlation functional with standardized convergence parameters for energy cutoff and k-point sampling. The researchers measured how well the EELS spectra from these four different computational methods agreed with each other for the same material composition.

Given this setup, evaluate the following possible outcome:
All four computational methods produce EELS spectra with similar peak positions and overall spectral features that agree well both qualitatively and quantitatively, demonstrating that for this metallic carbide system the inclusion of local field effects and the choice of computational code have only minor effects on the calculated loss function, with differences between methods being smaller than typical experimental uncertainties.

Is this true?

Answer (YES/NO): YES